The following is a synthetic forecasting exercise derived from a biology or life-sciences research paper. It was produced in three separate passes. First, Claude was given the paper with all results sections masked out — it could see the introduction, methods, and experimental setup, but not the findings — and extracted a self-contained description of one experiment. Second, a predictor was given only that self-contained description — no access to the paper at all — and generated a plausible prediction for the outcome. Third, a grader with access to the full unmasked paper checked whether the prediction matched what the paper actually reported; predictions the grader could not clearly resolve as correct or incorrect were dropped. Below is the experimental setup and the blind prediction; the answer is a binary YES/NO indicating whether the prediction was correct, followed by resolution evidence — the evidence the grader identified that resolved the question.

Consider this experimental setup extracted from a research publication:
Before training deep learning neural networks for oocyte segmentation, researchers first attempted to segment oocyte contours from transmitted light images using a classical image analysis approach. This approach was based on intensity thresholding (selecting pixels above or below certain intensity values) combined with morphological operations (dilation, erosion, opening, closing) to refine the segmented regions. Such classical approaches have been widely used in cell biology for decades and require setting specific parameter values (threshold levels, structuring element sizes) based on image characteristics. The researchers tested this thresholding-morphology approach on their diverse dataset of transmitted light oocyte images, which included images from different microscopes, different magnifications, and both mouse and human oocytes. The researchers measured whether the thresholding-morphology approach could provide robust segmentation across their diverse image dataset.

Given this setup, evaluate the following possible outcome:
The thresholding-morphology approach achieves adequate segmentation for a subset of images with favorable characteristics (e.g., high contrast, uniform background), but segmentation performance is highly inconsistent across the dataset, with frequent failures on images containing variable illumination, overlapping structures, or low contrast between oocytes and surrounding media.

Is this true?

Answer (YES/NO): NO